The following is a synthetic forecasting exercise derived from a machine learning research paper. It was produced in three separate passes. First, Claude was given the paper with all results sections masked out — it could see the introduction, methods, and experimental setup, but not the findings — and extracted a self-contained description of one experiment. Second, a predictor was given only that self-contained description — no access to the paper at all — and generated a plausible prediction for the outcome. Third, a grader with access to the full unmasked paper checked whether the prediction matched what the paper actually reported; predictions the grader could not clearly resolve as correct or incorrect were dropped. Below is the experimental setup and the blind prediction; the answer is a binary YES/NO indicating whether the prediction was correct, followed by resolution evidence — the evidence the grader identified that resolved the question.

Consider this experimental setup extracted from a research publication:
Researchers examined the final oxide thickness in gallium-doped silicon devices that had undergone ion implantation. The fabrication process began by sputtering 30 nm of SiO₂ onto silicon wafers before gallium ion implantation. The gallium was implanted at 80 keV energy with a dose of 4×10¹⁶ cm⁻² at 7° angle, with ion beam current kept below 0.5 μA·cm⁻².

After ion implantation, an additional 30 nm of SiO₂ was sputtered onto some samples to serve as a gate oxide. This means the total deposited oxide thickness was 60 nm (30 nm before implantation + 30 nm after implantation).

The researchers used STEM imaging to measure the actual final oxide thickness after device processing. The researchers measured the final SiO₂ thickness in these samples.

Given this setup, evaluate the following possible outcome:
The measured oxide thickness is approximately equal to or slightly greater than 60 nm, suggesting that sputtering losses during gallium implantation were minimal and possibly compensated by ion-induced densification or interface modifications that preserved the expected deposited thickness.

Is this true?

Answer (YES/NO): NO